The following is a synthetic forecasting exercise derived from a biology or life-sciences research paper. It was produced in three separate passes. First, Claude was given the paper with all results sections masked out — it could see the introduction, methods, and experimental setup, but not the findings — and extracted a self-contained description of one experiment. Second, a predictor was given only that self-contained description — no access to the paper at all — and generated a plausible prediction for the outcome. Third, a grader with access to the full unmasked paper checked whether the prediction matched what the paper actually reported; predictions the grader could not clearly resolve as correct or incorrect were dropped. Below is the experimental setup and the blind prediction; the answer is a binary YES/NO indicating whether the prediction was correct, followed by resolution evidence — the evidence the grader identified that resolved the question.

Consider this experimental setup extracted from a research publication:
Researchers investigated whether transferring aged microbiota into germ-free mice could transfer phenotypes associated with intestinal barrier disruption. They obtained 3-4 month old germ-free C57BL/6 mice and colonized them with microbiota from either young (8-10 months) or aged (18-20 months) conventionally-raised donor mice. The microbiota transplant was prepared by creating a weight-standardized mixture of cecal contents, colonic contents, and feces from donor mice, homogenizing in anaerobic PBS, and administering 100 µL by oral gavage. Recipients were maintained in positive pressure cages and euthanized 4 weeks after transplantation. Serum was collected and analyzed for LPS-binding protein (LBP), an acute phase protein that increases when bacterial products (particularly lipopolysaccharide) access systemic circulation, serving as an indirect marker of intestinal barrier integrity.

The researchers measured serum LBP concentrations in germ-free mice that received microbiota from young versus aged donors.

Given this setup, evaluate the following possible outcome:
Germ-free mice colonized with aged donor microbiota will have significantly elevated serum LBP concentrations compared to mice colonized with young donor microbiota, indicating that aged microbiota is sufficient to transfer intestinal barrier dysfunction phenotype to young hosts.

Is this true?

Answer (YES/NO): NO